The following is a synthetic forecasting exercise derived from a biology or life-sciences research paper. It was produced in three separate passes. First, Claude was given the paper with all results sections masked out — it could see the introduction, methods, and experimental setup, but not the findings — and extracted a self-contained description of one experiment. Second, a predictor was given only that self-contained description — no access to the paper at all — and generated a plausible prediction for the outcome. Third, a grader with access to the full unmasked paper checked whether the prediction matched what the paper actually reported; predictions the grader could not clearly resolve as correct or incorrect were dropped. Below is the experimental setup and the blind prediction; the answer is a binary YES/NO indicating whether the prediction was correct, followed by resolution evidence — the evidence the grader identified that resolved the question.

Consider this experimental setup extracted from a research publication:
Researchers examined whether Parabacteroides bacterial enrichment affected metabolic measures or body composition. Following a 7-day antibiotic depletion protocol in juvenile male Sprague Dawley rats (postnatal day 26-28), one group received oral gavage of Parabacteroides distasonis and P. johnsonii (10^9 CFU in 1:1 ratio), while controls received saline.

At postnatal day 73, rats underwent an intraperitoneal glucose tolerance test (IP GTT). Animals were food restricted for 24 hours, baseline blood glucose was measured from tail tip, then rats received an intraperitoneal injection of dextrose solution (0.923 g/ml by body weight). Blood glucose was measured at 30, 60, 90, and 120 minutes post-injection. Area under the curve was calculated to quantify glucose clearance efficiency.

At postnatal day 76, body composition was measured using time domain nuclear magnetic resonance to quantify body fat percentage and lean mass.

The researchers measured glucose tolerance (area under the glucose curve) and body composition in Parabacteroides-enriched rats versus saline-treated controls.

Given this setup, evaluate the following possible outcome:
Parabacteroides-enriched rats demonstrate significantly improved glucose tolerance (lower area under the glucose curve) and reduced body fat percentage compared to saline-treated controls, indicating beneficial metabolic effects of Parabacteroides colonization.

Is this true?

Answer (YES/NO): NO